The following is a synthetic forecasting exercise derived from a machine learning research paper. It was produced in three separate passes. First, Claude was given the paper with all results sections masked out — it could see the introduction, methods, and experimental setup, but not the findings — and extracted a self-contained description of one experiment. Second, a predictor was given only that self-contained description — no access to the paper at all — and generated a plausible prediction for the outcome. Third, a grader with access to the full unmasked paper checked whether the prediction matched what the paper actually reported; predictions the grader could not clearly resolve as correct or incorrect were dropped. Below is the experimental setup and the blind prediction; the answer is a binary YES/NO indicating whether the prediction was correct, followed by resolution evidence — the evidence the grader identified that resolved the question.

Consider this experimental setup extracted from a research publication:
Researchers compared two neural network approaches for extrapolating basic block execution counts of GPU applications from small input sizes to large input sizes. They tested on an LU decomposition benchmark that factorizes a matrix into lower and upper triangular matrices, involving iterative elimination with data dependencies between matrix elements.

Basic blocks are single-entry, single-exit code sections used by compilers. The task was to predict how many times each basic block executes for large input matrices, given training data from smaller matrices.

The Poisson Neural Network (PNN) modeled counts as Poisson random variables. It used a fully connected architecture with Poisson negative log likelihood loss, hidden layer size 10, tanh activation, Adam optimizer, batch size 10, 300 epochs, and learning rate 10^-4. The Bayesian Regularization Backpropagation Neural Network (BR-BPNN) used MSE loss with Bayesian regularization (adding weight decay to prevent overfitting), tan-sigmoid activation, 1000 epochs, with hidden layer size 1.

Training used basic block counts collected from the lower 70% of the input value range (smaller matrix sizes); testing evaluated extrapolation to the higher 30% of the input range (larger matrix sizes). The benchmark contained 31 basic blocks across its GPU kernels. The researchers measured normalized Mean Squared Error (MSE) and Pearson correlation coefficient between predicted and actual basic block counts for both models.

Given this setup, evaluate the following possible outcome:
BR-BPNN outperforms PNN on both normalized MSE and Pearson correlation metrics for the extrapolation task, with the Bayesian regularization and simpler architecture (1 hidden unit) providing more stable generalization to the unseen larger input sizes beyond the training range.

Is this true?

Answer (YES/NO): NO